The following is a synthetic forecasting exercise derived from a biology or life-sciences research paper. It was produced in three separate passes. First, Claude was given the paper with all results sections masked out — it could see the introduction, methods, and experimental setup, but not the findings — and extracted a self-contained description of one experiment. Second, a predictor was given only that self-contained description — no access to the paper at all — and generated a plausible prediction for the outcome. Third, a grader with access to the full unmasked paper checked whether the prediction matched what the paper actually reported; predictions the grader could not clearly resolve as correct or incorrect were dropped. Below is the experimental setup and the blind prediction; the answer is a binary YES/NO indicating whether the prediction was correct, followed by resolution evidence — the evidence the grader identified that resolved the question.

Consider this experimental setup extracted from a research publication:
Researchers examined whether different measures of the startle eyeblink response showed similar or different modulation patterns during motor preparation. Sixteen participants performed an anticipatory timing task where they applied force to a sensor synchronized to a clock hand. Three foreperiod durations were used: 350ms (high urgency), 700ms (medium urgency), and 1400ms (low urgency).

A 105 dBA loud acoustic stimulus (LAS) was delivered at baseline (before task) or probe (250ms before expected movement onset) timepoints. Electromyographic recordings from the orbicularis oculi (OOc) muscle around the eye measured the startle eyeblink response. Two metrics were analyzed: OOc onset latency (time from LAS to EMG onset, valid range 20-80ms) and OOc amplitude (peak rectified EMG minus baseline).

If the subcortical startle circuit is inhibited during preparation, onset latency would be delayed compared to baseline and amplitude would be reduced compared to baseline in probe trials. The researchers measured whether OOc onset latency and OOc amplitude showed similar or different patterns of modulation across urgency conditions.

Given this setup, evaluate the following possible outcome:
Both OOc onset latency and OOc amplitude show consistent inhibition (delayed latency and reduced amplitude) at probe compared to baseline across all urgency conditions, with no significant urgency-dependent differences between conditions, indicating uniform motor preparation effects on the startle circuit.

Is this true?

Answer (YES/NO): NO